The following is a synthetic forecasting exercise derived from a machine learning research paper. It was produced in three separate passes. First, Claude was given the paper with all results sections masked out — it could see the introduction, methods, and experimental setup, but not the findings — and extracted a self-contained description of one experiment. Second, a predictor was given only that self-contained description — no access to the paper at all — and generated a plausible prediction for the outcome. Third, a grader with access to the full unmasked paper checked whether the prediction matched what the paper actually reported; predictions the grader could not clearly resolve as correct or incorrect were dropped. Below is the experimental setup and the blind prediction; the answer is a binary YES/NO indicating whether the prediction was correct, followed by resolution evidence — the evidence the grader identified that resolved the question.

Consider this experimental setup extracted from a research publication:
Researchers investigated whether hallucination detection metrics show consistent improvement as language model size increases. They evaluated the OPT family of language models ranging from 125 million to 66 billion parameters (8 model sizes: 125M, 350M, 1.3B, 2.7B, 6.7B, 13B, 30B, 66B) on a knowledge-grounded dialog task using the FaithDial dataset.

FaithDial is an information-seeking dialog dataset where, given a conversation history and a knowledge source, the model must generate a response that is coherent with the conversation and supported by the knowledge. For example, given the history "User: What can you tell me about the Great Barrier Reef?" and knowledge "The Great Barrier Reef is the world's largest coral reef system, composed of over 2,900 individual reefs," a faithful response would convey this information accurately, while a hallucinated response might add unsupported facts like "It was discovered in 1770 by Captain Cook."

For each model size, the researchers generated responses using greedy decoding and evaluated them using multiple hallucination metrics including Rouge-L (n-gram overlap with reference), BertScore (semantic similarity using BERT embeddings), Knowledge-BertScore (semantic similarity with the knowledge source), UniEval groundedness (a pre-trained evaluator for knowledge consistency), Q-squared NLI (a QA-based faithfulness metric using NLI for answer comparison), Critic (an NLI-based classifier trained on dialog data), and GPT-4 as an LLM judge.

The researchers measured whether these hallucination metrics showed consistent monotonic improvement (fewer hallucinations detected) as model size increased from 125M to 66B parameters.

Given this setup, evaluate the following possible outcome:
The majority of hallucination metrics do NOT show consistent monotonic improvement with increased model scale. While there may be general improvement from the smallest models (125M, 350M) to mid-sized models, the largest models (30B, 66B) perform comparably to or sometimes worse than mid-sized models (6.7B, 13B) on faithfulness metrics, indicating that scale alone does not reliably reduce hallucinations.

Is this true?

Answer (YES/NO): YES